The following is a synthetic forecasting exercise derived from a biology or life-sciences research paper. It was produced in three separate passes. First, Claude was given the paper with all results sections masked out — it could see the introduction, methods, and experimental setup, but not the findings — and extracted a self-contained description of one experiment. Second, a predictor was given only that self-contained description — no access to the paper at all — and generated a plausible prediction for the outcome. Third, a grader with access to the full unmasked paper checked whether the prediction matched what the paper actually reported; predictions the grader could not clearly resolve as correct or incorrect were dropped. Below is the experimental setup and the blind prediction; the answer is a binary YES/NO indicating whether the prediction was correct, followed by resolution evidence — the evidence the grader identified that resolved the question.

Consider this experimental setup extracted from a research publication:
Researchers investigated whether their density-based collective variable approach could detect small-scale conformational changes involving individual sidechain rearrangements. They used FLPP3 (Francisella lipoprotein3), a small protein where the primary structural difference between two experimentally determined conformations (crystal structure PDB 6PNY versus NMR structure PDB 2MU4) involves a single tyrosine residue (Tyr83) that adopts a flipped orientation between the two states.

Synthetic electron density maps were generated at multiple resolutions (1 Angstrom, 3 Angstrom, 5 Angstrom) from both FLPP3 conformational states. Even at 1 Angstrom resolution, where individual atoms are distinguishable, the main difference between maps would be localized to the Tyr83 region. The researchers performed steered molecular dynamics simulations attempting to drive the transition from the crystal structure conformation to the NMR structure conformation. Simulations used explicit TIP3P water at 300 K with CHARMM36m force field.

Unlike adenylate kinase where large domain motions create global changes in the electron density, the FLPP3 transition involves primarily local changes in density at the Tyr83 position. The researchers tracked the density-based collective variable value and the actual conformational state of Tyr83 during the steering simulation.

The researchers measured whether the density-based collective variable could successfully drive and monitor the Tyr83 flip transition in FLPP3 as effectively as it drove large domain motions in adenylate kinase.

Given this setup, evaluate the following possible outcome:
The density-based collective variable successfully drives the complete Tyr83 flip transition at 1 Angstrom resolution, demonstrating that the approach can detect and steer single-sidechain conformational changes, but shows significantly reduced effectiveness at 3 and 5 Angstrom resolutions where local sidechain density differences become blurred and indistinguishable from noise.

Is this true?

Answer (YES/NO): NO